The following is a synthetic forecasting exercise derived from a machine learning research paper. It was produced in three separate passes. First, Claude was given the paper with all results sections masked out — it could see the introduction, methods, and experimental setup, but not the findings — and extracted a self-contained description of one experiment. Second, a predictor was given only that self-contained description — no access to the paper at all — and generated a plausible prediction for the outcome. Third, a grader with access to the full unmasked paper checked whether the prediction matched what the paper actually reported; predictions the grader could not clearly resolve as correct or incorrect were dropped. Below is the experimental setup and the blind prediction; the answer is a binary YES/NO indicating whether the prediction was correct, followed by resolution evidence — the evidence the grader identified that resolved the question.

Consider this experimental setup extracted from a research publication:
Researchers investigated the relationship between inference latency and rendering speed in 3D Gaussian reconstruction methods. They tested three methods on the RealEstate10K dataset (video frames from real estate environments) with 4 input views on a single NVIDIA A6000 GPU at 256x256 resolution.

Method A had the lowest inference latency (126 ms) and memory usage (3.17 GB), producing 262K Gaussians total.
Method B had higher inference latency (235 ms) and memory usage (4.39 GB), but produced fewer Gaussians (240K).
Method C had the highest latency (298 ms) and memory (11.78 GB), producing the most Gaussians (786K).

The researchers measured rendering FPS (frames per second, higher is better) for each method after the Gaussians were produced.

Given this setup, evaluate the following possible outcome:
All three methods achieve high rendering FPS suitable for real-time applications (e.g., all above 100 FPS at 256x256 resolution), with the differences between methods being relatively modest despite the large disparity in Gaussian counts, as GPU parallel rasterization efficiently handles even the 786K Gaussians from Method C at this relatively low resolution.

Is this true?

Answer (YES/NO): NO